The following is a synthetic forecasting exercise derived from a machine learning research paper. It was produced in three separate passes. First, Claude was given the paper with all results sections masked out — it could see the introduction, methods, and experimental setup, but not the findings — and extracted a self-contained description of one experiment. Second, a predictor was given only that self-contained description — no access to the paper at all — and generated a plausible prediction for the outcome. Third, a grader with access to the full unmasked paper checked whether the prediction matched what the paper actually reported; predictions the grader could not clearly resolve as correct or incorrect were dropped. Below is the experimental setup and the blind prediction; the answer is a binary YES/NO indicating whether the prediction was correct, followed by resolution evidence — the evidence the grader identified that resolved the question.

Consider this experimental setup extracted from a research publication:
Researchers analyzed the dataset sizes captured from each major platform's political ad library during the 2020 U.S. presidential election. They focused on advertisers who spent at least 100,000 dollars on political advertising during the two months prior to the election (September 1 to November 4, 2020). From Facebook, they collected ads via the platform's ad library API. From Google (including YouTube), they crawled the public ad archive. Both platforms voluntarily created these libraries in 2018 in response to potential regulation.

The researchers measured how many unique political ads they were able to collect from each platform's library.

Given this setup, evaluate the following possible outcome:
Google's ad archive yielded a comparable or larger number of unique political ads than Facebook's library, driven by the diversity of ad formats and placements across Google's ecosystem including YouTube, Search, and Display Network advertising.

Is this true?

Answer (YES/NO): NO